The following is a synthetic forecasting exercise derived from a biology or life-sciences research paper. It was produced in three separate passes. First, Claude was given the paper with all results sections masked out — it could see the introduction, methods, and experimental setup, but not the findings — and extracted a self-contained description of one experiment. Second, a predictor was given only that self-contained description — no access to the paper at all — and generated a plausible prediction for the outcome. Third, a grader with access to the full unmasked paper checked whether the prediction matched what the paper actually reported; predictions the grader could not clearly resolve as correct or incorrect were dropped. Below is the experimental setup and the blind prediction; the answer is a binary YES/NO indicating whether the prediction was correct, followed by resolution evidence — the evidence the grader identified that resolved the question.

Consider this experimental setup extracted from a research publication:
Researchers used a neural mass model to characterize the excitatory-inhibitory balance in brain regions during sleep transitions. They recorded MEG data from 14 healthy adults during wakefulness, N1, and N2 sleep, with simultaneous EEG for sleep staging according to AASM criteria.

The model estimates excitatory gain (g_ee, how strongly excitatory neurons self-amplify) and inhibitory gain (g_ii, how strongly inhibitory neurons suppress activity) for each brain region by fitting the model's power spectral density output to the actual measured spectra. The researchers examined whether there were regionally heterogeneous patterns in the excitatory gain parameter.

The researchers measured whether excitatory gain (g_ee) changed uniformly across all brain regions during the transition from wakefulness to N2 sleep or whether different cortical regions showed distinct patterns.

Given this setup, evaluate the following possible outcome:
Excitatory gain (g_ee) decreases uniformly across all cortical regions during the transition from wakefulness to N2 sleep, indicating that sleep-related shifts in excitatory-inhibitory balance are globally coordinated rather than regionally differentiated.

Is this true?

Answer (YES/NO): NO